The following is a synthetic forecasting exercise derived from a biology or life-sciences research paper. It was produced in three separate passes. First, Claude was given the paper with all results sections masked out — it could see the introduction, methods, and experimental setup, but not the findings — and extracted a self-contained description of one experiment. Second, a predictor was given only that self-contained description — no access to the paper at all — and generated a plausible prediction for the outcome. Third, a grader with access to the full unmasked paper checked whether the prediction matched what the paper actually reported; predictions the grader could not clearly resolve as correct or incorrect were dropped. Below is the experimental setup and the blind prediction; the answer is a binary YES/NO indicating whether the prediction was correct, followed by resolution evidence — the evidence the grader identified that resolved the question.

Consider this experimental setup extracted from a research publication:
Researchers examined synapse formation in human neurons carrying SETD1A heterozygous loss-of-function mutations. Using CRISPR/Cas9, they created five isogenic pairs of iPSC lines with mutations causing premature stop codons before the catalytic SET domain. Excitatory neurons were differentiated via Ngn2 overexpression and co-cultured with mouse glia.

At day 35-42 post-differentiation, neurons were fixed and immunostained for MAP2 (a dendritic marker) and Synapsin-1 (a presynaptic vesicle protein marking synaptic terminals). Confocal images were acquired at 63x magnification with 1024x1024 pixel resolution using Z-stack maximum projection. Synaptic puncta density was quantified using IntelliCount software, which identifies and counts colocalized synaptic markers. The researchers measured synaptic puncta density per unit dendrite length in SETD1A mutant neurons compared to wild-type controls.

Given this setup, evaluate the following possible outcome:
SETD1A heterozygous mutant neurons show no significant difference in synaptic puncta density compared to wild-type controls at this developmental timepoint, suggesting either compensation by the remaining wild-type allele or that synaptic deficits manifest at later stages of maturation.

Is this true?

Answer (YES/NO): YES